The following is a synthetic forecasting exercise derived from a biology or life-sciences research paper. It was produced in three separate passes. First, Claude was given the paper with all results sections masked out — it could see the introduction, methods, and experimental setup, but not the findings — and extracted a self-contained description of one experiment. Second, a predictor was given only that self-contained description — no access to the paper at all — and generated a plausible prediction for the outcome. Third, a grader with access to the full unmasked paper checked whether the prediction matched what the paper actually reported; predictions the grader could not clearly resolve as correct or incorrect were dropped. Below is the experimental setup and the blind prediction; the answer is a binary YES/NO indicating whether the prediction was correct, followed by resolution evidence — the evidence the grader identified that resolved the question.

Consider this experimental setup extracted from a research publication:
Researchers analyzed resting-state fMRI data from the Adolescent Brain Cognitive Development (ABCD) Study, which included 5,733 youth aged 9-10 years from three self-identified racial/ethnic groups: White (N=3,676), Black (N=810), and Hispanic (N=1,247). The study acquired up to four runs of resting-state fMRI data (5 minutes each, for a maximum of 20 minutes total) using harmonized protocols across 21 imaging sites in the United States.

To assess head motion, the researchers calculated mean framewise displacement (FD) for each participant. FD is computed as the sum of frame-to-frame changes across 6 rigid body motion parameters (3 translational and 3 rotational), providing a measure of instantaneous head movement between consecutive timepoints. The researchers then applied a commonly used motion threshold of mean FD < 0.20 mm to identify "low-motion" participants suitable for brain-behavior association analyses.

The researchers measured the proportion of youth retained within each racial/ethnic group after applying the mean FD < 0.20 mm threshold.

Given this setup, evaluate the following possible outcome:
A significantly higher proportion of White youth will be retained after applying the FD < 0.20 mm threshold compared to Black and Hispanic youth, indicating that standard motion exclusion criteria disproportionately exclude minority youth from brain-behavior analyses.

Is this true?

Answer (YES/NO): YES